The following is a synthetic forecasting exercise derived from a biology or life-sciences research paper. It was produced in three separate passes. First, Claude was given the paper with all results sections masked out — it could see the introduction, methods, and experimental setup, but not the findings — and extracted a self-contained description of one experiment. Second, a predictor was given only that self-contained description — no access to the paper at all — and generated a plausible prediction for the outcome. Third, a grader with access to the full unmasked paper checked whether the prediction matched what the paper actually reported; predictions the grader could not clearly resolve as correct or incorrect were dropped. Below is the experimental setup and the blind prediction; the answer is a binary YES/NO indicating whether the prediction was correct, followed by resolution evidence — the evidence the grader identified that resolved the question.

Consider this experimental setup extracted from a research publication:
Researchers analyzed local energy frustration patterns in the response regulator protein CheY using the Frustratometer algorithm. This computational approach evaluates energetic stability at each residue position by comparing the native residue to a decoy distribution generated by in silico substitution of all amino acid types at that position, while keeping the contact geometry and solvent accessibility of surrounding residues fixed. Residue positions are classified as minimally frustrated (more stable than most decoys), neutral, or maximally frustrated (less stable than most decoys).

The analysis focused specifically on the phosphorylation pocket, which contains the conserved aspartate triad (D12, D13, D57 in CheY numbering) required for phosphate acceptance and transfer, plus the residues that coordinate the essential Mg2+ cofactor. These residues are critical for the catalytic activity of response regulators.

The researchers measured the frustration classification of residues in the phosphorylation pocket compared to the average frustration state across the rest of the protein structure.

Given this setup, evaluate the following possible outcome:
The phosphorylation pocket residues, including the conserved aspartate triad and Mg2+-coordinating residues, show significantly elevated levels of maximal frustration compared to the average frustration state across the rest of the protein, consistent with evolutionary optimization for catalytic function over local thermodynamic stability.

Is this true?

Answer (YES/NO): YES